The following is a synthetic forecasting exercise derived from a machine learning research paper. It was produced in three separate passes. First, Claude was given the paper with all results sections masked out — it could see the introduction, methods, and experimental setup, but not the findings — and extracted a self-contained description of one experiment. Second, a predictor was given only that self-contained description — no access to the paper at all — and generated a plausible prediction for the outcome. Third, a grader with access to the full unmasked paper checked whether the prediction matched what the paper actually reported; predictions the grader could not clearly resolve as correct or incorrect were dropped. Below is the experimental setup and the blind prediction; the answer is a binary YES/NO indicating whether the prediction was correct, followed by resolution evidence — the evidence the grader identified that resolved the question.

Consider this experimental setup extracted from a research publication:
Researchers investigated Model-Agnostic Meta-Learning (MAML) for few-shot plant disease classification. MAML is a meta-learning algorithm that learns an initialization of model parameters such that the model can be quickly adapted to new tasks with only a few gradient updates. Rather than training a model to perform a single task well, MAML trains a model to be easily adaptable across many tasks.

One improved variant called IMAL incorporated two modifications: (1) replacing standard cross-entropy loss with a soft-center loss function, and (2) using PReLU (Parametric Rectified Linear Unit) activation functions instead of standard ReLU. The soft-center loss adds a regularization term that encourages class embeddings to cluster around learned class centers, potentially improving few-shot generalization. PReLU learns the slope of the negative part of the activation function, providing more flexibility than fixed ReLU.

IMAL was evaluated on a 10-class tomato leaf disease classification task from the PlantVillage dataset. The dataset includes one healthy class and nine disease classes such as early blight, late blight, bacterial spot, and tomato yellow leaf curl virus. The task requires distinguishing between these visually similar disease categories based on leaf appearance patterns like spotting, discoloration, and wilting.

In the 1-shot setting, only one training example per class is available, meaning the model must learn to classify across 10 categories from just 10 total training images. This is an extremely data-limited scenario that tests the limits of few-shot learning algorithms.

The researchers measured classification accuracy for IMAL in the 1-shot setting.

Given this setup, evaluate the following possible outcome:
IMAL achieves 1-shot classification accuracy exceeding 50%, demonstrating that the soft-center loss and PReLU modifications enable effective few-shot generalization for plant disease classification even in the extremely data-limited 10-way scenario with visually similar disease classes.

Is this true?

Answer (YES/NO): YES